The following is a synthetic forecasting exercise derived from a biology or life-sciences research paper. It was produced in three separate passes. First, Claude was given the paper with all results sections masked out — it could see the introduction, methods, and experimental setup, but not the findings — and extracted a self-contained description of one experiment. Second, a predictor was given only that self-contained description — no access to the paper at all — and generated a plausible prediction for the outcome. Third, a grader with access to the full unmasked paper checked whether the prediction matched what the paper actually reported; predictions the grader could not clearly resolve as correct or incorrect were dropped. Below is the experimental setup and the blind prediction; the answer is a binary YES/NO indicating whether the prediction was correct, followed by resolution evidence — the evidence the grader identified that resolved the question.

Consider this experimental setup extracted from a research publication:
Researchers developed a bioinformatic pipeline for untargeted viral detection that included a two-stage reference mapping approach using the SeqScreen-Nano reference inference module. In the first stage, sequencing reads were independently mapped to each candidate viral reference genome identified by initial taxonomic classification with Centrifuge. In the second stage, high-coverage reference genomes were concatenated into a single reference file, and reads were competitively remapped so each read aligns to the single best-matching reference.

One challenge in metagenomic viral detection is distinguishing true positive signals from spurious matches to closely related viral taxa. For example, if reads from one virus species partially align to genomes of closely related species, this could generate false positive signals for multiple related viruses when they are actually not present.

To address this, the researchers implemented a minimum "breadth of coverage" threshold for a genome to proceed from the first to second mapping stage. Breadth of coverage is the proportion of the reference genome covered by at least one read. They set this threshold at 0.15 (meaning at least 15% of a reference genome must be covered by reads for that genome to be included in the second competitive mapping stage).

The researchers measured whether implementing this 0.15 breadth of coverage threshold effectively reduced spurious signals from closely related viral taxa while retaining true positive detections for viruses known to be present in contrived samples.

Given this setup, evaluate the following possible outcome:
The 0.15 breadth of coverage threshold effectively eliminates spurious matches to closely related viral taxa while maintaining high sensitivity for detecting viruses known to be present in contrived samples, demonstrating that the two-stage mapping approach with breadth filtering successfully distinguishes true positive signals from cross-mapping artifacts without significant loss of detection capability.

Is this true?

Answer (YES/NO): YES